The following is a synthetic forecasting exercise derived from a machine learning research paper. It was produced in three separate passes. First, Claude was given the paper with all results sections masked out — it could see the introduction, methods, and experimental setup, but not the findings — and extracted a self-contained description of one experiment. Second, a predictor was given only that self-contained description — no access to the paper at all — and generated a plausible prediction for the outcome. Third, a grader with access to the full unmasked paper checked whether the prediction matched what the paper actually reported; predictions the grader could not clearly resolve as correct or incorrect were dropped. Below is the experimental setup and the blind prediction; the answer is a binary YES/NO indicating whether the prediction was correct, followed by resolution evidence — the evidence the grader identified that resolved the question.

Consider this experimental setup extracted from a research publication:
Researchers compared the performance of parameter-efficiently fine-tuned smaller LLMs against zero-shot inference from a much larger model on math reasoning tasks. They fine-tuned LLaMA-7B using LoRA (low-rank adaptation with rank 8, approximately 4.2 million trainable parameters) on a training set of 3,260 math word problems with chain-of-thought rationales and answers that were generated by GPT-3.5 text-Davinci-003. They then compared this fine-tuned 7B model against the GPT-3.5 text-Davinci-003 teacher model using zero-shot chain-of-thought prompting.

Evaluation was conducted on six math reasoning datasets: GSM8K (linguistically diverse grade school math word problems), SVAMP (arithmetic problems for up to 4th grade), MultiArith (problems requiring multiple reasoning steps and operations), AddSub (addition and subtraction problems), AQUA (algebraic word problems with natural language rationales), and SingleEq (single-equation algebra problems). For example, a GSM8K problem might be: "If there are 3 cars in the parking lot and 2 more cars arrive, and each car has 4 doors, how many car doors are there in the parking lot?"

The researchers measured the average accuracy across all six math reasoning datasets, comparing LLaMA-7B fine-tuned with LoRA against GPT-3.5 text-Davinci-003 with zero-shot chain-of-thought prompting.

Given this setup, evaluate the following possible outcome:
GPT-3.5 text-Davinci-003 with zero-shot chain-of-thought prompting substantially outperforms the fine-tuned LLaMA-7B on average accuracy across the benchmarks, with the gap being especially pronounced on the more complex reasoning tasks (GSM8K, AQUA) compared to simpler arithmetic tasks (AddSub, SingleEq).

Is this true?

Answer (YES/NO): YES